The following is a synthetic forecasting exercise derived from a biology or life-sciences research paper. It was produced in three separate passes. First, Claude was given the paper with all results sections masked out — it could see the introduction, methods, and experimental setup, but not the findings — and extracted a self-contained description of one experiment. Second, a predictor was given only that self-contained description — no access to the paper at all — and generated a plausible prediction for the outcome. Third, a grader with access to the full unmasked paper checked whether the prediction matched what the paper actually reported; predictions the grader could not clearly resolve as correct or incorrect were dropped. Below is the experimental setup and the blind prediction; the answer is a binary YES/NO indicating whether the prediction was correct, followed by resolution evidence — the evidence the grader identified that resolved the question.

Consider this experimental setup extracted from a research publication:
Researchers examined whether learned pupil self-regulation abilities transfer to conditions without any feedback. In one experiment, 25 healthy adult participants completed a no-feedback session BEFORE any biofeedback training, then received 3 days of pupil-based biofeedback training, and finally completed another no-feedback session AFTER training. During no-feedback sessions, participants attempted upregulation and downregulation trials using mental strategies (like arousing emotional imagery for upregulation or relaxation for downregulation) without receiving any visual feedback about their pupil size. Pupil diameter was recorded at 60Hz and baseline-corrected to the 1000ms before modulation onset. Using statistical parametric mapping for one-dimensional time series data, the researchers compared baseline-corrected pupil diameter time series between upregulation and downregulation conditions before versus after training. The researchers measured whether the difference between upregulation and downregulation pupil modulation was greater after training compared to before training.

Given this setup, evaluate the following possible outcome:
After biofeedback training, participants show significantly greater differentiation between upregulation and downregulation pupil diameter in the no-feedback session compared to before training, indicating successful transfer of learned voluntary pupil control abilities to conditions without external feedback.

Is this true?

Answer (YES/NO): YES